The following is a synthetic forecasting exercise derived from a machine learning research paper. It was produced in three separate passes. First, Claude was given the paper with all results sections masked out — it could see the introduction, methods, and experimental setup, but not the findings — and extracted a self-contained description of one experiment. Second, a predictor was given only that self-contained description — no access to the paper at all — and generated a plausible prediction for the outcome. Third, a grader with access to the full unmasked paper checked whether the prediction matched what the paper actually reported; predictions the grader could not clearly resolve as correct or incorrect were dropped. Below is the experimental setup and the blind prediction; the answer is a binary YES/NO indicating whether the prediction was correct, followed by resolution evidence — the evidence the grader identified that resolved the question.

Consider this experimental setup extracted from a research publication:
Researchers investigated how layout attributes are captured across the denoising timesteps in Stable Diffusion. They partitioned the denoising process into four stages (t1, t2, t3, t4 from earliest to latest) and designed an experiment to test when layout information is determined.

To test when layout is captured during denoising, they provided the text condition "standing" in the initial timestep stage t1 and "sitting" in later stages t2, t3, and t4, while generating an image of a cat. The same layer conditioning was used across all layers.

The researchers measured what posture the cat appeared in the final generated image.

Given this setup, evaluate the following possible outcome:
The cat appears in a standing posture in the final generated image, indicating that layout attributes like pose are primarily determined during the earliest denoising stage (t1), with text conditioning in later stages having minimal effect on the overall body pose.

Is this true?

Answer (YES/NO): YES